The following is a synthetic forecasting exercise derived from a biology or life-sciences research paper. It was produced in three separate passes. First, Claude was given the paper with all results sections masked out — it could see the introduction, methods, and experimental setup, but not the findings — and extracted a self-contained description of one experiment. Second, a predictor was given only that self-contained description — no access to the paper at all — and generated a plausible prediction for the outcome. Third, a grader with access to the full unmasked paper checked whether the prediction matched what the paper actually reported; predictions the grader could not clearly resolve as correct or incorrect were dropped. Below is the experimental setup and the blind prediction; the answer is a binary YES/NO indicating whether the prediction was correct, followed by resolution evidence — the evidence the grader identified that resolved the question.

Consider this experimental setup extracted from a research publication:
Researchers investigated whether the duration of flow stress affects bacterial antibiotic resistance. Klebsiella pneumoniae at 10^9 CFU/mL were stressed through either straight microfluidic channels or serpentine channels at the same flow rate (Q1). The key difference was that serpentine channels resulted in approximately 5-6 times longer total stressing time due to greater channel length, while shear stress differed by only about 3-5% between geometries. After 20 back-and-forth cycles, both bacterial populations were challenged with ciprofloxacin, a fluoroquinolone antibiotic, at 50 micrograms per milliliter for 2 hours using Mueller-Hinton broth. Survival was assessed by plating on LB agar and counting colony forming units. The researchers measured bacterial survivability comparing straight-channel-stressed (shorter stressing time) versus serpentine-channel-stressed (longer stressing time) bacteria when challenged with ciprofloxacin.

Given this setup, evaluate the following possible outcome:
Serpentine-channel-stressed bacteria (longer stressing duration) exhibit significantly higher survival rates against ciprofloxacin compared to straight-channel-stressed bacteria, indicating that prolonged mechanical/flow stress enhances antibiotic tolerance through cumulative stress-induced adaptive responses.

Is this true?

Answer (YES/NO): YES